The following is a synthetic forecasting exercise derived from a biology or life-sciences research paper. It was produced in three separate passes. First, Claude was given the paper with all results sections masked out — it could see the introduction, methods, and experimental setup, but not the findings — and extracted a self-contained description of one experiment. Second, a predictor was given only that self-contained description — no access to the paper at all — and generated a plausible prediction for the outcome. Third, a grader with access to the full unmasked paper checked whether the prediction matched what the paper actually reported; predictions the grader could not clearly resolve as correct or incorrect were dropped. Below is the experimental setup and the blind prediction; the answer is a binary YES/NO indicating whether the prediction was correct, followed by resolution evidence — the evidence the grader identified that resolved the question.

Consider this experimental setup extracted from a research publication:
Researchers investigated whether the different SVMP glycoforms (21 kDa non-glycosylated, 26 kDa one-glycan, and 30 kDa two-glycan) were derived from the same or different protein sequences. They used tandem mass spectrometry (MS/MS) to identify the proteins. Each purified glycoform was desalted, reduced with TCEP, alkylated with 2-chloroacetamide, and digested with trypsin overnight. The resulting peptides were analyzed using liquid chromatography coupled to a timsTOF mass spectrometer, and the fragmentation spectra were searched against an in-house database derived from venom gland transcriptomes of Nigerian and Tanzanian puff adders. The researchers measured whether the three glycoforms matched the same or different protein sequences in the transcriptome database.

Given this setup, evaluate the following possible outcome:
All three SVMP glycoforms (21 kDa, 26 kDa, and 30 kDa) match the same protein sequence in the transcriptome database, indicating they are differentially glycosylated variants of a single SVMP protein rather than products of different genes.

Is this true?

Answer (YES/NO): NO